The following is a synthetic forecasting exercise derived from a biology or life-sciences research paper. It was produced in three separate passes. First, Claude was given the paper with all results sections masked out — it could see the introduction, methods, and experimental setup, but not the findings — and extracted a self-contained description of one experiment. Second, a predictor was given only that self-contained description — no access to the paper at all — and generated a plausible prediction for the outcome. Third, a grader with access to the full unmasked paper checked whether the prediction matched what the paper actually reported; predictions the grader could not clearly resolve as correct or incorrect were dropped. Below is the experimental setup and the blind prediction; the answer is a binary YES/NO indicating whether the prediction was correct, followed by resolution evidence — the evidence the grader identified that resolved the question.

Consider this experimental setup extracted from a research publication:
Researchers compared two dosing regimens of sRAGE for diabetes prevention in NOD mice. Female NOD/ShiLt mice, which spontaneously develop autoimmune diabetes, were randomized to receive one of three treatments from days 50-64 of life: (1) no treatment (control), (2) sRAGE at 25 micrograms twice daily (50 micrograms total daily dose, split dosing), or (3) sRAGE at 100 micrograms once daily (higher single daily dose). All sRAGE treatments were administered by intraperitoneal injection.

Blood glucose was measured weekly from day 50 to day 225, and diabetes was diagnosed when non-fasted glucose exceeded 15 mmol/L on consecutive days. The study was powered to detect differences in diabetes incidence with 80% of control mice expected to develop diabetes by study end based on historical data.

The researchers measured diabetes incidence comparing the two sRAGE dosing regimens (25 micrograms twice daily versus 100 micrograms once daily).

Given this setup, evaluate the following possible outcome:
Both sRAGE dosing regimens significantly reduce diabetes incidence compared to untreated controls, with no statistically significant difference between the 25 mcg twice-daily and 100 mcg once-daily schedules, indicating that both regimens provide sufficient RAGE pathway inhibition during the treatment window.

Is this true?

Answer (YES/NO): NO